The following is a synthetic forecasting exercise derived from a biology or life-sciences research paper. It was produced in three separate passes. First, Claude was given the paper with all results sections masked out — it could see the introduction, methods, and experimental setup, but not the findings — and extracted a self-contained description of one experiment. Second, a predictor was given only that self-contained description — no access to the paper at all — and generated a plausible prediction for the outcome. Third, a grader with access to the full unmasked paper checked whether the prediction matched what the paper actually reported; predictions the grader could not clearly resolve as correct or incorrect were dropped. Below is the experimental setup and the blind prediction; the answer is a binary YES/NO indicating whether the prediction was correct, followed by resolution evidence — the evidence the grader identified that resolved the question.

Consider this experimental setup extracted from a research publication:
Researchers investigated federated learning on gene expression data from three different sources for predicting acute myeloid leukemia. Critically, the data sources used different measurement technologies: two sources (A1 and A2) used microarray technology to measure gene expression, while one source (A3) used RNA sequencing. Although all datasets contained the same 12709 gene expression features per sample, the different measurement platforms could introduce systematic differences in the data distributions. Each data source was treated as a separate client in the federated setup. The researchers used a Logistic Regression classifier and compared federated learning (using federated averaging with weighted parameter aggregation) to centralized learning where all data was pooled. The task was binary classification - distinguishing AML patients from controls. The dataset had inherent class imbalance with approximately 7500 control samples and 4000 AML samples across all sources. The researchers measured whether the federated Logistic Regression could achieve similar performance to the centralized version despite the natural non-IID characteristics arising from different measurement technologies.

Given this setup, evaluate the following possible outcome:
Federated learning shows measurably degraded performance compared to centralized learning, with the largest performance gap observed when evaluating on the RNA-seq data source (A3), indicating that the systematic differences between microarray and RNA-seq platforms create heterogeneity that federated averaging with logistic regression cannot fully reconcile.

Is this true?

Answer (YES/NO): NO